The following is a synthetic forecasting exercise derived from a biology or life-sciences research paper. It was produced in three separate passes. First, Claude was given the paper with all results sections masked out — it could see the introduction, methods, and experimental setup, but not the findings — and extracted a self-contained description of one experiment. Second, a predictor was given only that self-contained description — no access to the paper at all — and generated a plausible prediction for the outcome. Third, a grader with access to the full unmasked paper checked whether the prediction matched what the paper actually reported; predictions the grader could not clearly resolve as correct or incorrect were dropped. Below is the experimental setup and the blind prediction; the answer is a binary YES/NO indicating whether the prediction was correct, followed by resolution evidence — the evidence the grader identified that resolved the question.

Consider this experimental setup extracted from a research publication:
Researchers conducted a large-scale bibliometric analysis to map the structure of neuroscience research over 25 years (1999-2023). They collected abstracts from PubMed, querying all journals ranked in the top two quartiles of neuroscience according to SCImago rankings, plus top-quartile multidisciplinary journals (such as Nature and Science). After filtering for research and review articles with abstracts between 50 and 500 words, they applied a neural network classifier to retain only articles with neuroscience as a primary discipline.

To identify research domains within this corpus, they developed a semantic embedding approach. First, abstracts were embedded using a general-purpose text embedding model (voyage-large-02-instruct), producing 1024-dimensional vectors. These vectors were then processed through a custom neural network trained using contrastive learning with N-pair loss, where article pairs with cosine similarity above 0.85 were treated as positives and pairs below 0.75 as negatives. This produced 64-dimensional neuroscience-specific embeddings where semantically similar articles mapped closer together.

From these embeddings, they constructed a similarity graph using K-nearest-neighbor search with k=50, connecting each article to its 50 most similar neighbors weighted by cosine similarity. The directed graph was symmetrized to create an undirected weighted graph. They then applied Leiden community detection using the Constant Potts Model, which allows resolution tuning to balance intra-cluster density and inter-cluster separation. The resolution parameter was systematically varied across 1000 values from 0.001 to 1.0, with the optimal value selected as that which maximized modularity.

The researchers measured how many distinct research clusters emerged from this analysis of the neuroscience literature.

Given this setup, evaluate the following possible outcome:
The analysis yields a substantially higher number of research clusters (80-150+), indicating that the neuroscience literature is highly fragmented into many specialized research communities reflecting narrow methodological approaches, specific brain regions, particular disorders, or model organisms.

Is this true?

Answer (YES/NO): YES